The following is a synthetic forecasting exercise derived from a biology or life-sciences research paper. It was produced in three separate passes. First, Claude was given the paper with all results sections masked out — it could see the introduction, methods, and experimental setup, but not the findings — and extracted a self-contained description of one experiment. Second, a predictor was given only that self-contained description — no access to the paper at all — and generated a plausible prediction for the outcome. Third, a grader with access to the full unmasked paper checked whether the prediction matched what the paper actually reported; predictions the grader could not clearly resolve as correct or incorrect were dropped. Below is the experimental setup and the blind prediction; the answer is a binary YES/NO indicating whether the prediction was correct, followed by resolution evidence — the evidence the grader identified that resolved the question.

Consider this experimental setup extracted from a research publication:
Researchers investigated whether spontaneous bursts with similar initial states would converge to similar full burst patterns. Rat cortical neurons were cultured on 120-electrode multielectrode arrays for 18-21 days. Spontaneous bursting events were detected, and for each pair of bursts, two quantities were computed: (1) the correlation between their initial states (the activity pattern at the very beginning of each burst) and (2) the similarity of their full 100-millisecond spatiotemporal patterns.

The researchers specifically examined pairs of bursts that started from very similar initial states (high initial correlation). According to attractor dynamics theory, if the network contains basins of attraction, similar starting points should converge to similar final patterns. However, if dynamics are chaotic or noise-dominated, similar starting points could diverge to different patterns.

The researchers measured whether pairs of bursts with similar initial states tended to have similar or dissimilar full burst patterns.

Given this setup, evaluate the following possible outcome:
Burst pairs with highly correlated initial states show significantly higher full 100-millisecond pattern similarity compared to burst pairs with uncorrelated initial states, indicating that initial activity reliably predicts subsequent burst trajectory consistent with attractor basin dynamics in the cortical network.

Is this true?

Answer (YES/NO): YES